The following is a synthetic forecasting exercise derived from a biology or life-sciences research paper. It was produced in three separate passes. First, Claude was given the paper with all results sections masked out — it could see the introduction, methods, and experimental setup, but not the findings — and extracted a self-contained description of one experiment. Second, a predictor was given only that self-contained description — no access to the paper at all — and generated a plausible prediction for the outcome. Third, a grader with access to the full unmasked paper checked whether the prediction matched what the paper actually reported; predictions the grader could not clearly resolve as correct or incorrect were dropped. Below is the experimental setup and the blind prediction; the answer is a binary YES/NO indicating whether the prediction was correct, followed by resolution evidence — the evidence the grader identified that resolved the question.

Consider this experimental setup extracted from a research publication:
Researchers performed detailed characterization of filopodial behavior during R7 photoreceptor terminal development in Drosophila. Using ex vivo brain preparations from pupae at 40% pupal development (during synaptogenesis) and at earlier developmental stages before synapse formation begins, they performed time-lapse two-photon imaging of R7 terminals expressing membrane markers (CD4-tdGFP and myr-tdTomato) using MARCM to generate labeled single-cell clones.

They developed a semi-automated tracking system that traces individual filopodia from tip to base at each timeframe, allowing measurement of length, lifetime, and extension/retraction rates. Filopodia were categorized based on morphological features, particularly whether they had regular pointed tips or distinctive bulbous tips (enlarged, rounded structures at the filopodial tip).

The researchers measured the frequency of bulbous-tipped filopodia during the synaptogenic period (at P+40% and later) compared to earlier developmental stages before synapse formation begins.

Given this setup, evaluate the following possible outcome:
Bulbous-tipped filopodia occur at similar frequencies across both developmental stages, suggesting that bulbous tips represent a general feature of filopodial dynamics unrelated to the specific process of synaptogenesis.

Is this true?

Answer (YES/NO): NO